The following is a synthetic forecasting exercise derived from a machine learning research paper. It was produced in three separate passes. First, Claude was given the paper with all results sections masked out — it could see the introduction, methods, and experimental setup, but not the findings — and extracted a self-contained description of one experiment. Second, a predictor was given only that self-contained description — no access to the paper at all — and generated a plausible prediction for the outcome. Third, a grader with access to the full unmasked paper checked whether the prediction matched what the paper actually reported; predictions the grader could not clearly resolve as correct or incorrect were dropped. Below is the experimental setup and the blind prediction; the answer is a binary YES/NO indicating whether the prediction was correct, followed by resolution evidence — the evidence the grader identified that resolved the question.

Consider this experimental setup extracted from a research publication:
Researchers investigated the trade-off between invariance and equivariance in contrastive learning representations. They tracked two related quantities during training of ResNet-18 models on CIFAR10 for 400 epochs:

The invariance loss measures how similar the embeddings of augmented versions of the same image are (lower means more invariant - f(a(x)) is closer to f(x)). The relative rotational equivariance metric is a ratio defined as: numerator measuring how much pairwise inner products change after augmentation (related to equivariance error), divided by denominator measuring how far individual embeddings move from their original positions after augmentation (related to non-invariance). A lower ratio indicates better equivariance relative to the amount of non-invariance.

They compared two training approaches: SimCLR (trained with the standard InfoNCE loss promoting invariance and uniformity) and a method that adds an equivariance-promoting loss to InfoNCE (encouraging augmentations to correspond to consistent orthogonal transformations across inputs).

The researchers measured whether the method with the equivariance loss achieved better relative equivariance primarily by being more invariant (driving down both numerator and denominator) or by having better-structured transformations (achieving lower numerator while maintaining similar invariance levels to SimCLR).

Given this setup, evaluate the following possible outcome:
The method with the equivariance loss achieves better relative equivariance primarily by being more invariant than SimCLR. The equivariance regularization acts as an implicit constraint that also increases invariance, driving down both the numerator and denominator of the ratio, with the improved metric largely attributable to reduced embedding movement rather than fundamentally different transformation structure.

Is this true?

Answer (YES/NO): NO